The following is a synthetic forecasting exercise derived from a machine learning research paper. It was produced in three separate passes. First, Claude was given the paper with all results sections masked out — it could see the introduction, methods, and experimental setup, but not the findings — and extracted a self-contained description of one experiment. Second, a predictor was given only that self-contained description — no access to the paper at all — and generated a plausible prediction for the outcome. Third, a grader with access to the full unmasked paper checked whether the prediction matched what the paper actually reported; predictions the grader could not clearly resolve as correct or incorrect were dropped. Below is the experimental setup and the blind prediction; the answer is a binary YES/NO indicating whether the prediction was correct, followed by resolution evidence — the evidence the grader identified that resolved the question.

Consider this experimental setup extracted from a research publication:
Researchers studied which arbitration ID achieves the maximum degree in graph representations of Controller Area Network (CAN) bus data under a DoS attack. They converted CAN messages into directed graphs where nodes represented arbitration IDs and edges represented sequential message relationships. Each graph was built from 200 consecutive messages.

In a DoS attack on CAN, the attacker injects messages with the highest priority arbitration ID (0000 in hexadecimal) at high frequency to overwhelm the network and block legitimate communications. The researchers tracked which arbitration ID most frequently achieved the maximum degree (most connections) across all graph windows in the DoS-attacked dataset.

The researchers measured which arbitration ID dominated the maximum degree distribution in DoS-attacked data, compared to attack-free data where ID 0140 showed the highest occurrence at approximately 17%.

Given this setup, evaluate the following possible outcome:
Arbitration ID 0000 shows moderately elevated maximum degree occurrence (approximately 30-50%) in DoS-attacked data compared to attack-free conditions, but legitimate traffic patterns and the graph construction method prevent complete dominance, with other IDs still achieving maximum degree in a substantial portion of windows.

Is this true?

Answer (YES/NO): YES